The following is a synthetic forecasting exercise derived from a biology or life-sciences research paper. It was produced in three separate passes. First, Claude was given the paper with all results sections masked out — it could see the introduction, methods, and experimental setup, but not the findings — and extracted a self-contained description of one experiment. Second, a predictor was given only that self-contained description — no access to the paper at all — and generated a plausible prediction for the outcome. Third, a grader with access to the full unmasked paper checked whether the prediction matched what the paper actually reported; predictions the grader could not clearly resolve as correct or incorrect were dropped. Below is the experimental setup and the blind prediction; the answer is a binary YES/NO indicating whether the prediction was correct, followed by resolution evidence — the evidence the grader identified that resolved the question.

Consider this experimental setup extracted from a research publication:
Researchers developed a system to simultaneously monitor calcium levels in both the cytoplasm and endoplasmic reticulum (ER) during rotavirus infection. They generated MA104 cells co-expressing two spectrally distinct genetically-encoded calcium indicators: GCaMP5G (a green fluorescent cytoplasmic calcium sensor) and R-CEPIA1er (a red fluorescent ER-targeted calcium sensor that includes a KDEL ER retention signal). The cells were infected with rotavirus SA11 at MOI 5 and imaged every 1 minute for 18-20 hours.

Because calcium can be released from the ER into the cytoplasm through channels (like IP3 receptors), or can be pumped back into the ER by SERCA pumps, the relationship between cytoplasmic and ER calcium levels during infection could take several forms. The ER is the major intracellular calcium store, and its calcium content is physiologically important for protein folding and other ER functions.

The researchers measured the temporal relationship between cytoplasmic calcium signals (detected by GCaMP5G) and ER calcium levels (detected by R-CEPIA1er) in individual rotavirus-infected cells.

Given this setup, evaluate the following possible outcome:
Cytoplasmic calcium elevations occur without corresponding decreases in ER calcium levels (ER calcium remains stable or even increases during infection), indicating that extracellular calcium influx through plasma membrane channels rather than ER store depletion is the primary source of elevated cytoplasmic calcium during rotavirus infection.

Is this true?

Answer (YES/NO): NO